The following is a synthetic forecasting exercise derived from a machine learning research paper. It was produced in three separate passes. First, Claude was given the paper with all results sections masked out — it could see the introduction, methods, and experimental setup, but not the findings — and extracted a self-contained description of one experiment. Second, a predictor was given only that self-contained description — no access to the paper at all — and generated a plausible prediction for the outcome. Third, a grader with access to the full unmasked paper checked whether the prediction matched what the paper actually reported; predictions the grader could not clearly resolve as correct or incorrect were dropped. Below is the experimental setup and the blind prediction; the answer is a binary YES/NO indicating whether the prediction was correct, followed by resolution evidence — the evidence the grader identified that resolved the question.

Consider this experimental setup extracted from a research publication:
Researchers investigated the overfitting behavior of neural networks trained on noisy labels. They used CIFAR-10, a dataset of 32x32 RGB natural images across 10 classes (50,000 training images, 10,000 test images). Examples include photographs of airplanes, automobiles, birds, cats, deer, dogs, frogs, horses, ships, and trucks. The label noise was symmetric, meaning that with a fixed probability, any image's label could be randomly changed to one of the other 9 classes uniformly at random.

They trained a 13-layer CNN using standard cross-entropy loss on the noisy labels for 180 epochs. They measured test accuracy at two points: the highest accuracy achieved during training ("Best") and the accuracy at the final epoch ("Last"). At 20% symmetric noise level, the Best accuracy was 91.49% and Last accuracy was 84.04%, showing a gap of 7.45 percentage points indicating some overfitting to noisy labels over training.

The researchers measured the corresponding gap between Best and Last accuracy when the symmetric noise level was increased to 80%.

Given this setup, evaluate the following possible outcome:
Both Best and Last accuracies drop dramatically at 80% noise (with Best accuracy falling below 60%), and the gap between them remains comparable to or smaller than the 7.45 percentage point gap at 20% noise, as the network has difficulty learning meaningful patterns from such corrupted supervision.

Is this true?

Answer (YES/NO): NO